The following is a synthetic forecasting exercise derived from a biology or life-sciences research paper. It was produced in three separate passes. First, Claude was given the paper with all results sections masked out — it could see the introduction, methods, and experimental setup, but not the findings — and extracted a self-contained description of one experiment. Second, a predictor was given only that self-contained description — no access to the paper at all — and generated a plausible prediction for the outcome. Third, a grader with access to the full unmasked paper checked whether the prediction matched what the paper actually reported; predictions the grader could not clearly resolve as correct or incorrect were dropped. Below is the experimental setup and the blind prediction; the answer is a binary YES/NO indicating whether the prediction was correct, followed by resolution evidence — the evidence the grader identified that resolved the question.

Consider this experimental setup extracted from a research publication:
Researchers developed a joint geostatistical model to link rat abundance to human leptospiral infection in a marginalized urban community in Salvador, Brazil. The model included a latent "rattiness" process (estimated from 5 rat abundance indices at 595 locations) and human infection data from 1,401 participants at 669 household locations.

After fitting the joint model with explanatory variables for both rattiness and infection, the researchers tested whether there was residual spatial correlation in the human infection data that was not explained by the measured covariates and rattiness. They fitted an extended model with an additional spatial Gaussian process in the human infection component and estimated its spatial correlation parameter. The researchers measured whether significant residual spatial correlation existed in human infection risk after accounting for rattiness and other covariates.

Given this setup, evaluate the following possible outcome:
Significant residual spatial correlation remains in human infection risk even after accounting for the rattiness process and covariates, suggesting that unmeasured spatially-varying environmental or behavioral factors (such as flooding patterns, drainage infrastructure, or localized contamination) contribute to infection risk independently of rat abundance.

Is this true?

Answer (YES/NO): NO